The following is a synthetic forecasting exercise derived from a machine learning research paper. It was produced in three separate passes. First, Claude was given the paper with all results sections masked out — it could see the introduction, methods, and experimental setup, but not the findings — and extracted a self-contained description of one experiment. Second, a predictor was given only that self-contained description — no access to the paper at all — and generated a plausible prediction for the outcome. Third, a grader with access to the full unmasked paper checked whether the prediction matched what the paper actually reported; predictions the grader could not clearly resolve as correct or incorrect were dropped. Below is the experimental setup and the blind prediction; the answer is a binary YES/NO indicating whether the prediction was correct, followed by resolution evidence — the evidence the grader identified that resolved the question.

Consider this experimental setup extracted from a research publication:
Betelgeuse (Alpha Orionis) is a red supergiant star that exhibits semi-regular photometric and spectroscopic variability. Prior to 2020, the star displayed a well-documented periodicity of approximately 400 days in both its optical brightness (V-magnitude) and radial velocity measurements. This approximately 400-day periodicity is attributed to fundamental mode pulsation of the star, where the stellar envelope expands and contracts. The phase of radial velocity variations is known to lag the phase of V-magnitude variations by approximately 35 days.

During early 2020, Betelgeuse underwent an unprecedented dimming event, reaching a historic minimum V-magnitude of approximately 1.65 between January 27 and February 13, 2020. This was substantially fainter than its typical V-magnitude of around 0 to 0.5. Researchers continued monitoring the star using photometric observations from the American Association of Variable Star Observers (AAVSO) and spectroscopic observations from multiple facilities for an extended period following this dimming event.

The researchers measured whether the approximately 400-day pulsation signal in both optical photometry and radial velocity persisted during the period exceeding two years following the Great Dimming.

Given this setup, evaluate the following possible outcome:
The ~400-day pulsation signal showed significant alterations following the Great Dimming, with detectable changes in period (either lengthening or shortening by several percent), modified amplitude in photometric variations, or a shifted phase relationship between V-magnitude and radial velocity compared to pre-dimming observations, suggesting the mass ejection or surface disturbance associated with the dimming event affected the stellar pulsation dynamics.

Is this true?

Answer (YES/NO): NO